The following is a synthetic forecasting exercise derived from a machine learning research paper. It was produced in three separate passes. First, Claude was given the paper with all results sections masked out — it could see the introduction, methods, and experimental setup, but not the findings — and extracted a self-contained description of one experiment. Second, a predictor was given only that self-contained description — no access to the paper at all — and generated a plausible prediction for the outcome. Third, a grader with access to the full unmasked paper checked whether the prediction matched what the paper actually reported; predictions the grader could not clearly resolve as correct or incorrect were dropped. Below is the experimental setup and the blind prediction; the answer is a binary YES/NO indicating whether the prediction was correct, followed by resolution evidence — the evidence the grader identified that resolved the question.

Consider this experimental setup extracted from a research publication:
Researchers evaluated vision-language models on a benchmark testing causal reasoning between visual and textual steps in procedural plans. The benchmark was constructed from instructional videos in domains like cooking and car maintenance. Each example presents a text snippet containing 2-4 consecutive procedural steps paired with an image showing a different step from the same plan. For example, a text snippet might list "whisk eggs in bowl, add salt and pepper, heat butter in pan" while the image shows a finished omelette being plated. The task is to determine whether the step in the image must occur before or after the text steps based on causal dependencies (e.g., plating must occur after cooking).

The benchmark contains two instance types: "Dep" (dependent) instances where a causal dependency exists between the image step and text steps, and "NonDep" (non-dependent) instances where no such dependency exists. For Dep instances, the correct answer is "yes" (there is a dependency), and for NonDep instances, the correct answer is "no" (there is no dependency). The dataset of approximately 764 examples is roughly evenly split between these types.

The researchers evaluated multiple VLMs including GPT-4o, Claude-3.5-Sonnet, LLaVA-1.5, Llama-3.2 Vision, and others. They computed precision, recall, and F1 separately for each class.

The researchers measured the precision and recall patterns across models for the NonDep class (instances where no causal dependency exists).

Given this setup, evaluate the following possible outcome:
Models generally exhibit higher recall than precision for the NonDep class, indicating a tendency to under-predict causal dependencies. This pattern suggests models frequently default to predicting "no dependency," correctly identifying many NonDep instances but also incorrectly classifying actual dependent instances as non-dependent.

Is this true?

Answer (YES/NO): NO